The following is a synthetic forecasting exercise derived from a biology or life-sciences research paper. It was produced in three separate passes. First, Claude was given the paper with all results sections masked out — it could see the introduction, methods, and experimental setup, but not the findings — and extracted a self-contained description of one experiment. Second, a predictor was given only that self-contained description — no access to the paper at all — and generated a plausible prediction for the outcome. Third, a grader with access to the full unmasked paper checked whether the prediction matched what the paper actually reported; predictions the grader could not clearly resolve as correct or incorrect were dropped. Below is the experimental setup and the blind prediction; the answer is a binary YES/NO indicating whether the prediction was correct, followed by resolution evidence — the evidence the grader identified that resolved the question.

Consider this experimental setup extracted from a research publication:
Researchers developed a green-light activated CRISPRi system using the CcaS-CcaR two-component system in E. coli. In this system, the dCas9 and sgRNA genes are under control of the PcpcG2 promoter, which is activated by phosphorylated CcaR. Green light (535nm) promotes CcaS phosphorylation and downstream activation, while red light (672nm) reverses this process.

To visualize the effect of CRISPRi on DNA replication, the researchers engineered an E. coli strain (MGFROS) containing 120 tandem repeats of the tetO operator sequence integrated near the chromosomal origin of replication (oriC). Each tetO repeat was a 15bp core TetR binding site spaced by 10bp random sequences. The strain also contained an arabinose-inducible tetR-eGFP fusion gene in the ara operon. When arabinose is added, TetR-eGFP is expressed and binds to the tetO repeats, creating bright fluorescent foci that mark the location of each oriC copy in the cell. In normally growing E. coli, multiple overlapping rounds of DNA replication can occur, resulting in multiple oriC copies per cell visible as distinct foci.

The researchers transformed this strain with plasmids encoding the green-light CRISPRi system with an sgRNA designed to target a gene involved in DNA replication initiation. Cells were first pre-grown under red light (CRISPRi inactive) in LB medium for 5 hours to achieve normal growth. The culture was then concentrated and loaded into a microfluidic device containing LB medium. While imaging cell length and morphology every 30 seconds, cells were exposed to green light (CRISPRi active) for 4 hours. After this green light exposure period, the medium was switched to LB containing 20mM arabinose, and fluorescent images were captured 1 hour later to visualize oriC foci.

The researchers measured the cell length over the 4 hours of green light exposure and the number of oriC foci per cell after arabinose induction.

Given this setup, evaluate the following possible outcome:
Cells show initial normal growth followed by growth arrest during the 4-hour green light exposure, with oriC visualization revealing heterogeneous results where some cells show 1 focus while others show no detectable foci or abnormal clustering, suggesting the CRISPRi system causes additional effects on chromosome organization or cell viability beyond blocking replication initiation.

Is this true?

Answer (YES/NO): NO